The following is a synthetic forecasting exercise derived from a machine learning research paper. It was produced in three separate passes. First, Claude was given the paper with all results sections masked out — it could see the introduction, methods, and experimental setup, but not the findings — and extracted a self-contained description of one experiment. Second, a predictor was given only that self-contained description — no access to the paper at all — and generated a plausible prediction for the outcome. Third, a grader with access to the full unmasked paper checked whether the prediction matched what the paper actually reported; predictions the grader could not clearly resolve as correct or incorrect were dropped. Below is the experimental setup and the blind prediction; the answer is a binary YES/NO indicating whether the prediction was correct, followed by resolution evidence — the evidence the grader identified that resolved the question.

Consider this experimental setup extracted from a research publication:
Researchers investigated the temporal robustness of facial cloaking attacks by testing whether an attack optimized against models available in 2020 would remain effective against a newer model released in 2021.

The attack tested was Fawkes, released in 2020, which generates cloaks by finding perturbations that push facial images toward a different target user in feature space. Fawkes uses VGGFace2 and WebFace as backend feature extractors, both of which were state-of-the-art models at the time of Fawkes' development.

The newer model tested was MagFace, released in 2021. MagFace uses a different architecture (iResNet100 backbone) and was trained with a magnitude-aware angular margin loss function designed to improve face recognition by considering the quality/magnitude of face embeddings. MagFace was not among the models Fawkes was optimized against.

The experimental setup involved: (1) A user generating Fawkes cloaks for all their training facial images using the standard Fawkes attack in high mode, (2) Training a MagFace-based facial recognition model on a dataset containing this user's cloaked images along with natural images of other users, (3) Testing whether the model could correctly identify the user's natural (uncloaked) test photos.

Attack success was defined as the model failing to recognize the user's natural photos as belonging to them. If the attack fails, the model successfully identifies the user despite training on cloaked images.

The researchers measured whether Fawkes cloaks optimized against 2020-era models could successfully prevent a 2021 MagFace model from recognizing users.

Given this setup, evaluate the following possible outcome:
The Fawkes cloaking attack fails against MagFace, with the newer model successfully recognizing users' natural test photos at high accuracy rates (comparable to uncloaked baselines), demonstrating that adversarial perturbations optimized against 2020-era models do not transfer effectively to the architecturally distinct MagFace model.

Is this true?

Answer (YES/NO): YES